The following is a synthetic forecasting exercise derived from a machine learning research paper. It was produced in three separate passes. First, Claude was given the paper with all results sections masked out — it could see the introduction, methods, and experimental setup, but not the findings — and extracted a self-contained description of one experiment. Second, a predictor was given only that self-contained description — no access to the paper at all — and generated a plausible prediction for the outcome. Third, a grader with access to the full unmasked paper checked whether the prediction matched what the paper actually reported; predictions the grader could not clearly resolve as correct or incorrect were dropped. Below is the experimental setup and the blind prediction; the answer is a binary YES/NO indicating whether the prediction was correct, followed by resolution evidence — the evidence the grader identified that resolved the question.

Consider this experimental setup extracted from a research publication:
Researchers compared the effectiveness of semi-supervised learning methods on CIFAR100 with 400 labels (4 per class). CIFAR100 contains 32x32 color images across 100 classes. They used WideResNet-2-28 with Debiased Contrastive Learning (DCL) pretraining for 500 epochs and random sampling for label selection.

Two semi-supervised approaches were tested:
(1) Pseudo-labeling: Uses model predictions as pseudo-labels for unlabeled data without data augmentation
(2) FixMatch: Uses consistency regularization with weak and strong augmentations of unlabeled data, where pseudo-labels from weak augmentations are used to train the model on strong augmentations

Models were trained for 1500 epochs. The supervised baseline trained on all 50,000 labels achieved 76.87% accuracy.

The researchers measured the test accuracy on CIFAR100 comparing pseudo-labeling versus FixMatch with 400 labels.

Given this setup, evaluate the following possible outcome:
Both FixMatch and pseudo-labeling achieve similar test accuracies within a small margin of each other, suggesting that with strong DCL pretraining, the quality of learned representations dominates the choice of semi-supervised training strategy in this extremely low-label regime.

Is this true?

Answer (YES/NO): NO